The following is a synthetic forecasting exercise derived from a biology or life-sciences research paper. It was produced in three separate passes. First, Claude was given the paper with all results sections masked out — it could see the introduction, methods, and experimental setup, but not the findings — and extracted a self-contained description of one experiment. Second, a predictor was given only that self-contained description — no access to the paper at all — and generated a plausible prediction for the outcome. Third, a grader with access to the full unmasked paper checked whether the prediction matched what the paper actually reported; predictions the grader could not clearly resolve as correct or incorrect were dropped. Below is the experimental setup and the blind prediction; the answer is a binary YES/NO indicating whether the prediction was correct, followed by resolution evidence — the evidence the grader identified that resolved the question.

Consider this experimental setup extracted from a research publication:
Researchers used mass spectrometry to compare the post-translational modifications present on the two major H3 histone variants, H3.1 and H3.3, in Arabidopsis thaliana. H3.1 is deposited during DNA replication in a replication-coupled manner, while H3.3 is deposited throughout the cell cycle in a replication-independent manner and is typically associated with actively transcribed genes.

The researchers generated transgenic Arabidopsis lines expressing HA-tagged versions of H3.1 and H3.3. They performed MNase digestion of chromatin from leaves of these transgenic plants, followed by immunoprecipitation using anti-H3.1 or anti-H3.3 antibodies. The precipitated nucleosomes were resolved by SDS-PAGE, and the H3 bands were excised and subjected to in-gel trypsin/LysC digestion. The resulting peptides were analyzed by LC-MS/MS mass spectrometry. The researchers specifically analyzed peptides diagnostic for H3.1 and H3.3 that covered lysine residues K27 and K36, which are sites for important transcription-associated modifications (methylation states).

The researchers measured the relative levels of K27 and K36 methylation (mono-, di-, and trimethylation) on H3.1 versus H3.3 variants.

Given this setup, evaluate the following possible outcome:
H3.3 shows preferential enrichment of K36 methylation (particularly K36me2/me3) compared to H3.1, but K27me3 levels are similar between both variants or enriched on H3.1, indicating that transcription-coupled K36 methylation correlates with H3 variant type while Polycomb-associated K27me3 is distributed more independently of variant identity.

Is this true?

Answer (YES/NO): YES